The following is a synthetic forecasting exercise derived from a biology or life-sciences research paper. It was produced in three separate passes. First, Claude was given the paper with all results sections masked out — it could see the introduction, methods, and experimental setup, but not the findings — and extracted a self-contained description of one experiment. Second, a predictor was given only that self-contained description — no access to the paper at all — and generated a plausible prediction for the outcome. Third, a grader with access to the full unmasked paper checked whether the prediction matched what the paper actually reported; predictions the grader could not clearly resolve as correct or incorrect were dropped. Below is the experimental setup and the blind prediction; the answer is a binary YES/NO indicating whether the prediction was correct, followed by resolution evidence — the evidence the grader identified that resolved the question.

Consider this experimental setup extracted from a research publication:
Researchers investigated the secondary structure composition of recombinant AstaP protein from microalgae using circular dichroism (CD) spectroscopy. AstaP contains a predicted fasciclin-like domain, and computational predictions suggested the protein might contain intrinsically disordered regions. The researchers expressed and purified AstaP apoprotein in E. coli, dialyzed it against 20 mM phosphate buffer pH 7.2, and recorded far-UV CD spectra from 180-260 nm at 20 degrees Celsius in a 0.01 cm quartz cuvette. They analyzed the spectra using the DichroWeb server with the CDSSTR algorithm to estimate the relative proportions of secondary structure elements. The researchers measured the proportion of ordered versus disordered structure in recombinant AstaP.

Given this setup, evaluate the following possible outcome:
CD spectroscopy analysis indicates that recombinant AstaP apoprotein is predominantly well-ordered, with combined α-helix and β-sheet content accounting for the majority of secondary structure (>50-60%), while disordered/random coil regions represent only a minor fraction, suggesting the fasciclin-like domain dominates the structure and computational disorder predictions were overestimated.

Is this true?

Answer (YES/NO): NO